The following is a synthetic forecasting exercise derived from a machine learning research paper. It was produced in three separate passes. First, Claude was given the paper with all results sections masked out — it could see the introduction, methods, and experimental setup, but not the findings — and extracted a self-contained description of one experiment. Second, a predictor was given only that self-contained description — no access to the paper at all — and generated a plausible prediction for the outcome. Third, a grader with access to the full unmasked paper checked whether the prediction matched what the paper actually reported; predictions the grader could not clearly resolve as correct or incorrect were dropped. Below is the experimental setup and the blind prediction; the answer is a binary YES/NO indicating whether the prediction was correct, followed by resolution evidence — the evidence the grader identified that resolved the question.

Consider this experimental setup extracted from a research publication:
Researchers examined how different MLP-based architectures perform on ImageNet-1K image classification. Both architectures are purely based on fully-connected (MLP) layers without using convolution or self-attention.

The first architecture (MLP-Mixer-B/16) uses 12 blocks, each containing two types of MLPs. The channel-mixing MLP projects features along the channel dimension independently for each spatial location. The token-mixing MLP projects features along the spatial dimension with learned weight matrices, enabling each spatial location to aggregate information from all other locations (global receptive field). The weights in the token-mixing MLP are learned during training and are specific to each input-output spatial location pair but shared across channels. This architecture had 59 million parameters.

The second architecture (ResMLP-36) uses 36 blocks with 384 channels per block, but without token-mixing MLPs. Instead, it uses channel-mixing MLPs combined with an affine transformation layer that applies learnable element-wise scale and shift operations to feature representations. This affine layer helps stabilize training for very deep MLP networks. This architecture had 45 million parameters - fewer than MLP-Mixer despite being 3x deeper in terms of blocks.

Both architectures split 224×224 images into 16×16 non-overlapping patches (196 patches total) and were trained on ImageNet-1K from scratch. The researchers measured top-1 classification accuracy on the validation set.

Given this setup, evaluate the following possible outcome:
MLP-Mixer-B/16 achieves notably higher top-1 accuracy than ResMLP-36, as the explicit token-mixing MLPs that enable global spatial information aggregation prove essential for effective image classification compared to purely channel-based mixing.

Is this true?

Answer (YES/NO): NO